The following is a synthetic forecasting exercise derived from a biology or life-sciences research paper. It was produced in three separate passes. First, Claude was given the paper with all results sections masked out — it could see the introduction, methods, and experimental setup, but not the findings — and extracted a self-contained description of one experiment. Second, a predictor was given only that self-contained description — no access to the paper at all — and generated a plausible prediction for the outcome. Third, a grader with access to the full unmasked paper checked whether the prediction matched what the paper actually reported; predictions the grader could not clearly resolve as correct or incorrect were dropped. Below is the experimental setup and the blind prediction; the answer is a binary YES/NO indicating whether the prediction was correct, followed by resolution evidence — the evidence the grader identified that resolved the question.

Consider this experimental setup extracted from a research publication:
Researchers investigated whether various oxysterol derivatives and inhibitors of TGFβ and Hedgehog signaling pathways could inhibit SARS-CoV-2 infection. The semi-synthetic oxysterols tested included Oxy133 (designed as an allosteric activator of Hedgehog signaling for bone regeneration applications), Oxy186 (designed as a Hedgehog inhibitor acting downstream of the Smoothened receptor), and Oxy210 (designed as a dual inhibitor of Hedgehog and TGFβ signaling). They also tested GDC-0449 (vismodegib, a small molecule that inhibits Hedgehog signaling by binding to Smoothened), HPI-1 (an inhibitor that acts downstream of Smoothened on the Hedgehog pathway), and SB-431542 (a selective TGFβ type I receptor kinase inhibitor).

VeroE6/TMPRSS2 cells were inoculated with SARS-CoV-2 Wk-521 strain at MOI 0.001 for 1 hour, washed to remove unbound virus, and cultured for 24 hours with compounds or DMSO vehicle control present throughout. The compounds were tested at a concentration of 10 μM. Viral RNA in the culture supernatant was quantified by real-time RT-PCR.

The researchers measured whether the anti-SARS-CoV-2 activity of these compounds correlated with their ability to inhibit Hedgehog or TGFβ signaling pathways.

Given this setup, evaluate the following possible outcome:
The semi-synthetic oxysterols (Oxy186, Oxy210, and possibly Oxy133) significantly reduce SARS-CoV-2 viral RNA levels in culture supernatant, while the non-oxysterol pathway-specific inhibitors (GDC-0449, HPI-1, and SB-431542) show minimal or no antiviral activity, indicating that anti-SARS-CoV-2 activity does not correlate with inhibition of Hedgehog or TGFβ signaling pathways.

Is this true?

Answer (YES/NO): YES